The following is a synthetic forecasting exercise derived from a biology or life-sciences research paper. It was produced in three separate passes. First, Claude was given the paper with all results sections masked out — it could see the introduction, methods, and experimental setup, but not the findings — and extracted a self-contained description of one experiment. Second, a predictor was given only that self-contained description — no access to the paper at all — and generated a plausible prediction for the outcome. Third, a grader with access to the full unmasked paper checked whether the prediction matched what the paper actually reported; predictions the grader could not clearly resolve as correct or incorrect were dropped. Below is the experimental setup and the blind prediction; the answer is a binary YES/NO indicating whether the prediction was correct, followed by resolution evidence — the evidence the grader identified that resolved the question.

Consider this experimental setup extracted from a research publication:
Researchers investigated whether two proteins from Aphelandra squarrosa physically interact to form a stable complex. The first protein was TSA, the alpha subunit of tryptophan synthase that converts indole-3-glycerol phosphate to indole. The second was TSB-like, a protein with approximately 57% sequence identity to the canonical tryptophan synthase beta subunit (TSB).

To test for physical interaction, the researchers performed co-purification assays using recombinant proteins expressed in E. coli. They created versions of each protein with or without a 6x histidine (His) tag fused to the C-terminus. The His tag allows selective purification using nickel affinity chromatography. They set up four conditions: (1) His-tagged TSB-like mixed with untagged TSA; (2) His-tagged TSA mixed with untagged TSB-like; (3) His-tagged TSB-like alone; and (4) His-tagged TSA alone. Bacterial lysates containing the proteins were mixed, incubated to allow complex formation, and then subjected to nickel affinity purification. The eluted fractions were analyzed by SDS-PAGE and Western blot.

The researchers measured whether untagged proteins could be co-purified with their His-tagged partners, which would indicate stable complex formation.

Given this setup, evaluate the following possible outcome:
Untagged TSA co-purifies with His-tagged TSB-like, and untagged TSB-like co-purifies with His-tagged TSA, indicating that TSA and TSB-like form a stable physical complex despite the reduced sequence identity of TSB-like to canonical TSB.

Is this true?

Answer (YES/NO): YES